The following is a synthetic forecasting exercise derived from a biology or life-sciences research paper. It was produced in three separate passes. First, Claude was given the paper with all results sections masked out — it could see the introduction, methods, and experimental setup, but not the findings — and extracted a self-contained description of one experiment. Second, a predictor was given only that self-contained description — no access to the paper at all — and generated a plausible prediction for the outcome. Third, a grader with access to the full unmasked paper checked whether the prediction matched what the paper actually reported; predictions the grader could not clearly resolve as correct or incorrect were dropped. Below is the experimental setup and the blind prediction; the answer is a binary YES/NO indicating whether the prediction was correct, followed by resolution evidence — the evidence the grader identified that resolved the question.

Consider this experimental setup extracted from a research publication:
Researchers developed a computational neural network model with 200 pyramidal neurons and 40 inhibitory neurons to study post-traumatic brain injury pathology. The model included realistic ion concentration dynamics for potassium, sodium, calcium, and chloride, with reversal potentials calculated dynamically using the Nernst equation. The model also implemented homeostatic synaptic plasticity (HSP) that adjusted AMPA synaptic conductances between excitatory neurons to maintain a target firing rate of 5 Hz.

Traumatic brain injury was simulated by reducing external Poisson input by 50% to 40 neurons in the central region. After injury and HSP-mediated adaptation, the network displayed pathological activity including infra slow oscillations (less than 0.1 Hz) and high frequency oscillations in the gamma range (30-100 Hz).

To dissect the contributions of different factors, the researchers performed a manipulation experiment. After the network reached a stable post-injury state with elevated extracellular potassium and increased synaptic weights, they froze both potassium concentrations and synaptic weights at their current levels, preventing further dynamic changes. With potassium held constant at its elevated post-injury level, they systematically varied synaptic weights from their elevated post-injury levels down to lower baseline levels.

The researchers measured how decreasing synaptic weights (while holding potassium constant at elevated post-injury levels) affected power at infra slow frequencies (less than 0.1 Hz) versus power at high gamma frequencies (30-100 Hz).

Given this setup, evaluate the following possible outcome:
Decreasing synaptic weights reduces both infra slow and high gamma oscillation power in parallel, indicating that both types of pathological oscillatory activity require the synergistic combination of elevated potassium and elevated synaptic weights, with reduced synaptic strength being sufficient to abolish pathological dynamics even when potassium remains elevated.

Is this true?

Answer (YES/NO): NO